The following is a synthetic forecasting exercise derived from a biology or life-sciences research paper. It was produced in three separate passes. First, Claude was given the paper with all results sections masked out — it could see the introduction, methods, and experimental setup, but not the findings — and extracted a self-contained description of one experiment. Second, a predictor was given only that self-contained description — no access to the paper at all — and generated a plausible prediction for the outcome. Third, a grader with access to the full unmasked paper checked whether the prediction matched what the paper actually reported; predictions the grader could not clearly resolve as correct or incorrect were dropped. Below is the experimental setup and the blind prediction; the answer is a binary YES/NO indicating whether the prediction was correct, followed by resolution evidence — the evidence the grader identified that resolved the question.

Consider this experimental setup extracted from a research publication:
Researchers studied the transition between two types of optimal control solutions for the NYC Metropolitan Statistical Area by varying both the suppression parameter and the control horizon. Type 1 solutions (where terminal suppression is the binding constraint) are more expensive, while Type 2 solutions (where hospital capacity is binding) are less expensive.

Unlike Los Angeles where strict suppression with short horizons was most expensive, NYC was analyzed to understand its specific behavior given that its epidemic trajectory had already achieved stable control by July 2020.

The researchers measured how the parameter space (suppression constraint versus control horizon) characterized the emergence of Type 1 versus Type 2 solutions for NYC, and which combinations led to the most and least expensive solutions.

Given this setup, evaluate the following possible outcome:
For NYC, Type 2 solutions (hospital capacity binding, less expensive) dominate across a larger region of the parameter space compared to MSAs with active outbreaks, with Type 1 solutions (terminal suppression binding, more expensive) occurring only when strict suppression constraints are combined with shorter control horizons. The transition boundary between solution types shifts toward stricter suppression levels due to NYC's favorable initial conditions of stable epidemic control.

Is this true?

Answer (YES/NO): NO